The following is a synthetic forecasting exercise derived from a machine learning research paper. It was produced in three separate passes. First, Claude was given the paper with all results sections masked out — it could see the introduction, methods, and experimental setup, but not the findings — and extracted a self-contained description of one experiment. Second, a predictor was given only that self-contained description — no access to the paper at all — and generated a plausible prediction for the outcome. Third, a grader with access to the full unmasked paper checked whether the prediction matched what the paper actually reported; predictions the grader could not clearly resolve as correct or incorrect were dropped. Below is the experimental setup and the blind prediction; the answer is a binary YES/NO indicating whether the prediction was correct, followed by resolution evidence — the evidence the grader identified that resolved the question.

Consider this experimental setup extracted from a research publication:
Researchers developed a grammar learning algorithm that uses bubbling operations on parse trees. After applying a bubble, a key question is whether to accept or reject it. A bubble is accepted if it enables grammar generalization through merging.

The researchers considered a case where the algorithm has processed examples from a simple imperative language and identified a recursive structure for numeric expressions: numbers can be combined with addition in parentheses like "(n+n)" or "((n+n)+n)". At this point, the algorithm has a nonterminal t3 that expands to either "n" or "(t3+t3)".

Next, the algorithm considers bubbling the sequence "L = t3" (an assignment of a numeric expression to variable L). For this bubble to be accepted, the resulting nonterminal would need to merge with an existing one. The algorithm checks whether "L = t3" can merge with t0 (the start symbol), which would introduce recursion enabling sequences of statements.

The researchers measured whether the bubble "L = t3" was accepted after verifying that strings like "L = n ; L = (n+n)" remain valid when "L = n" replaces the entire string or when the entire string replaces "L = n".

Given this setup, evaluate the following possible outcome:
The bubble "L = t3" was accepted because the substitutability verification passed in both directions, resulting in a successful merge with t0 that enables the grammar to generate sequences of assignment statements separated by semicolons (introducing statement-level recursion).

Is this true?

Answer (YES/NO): YES